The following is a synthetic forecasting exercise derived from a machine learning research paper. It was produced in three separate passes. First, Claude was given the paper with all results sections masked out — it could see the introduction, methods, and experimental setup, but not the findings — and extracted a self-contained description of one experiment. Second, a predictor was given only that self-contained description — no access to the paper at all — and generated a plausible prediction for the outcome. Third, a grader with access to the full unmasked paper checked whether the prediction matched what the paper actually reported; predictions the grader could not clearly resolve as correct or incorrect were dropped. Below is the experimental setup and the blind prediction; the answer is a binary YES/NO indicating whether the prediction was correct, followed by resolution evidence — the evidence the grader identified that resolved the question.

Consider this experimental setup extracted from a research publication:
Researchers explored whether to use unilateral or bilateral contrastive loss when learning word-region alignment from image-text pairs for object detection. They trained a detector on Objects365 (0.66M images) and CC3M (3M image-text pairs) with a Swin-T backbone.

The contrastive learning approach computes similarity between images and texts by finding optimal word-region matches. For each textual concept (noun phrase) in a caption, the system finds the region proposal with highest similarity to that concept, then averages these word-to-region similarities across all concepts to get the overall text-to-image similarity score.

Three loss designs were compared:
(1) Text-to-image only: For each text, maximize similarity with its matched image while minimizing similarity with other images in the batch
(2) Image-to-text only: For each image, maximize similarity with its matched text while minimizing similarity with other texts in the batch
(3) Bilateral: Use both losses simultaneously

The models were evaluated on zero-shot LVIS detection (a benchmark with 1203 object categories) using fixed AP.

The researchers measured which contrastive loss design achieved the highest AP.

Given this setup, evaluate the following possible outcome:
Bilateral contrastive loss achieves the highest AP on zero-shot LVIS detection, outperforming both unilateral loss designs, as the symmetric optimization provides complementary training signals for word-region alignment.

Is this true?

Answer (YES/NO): NO